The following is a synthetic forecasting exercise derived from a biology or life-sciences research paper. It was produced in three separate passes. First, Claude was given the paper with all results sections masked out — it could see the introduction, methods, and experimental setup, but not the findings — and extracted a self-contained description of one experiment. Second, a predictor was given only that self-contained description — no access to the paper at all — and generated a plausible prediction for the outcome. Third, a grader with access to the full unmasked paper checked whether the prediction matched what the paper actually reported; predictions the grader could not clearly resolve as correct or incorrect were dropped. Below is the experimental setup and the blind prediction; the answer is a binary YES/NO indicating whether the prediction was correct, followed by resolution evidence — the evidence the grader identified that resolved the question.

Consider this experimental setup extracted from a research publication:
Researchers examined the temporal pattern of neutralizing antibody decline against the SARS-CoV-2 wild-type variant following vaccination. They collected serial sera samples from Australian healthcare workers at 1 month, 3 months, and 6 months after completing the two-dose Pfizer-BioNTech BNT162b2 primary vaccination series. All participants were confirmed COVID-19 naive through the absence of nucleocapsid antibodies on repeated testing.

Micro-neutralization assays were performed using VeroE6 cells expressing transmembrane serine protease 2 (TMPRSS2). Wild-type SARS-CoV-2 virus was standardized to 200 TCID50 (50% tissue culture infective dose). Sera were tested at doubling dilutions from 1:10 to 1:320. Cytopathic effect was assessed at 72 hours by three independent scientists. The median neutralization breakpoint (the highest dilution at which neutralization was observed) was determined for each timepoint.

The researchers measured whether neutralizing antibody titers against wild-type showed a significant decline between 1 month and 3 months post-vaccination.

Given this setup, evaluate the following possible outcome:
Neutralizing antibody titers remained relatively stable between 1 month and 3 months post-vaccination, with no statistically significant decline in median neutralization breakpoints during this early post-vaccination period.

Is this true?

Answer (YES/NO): NO